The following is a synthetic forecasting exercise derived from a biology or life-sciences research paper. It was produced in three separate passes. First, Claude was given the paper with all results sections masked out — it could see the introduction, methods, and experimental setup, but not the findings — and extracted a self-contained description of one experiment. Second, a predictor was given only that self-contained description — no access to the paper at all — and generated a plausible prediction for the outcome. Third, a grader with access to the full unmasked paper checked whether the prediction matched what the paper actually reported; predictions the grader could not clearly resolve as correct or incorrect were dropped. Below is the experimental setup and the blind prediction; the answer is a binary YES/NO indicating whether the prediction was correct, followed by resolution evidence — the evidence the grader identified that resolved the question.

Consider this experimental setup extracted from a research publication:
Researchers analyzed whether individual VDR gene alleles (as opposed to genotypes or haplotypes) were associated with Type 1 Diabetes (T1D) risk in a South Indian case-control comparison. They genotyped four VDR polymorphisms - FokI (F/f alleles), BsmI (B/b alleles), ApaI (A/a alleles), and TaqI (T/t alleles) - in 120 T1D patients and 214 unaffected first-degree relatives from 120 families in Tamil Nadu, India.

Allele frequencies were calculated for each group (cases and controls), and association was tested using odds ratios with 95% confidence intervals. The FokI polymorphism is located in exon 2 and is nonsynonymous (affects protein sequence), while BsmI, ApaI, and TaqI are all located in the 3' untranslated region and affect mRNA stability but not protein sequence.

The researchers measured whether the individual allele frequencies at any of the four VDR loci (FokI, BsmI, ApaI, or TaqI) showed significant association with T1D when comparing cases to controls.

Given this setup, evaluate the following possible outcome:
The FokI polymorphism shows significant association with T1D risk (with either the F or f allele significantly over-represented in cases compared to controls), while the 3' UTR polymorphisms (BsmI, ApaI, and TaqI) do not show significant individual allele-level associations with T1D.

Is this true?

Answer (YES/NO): NO